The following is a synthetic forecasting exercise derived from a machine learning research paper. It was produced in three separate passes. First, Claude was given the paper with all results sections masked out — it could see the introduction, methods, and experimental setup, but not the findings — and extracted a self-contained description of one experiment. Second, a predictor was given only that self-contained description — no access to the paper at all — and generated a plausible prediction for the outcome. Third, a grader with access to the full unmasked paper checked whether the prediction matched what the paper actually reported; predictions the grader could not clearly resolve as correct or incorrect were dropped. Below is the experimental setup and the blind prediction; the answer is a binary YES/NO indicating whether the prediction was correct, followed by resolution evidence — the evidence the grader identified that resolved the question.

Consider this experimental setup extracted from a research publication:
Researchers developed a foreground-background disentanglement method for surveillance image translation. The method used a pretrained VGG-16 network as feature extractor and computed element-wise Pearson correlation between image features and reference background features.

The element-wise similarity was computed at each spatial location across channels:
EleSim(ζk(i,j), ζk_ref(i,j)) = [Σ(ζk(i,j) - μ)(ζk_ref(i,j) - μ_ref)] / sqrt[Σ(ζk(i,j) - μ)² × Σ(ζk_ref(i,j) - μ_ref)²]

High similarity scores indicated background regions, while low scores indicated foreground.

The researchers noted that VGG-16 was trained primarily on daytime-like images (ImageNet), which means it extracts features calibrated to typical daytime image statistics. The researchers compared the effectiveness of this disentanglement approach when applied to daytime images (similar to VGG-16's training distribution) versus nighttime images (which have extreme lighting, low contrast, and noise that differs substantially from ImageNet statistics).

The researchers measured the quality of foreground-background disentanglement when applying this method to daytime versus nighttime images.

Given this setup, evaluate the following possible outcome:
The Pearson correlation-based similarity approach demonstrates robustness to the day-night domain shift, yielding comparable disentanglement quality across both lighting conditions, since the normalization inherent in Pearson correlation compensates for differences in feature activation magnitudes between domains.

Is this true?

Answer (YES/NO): NO